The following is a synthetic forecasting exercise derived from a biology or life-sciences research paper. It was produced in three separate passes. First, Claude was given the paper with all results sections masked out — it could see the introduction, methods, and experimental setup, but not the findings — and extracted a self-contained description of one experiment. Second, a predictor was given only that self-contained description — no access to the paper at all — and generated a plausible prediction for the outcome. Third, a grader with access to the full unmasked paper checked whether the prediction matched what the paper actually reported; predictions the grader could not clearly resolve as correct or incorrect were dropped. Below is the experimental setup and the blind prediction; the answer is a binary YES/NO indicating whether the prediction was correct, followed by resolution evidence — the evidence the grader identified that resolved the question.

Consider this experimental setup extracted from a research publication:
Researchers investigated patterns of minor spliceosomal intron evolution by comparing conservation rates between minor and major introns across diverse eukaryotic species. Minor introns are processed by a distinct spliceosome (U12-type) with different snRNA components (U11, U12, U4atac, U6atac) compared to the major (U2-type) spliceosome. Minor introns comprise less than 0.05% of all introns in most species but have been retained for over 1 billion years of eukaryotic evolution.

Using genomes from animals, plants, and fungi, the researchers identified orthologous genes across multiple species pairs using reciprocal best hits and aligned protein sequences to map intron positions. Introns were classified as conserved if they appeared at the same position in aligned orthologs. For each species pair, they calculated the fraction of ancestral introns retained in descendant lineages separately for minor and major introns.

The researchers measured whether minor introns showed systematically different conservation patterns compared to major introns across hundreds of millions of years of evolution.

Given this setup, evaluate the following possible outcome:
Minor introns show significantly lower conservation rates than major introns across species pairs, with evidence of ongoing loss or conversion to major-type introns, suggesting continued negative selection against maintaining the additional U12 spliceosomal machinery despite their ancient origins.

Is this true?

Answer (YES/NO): NO